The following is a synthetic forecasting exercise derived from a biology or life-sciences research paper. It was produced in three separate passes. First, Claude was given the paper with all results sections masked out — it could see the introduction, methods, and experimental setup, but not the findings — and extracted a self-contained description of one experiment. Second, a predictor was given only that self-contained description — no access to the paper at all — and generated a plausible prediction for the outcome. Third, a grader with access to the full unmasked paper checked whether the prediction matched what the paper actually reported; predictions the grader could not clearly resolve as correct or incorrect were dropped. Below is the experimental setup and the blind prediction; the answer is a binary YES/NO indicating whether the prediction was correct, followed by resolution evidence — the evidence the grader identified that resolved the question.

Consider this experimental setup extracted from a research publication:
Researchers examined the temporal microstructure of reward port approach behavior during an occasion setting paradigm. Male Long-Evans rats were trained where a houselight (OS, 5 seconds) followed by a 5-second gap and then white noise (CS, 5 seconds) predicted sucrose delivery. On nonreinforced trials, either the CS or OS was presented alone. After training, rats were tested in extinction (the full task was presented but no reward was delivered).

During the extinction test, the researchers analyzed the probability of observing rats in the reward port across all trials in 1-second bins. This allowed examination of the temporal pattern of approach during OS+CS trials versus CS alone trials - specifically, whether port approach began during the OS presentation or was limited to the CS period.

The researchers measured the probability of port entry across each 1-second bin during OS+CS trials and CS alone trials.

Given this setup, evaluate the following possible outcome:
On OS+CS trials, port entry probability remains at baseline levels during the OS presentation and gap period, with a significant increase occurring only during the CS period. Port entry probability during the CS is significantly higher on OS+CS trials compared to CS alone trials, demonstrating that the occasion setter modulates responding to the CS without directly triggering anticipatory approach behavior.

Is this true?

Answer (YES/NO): NO